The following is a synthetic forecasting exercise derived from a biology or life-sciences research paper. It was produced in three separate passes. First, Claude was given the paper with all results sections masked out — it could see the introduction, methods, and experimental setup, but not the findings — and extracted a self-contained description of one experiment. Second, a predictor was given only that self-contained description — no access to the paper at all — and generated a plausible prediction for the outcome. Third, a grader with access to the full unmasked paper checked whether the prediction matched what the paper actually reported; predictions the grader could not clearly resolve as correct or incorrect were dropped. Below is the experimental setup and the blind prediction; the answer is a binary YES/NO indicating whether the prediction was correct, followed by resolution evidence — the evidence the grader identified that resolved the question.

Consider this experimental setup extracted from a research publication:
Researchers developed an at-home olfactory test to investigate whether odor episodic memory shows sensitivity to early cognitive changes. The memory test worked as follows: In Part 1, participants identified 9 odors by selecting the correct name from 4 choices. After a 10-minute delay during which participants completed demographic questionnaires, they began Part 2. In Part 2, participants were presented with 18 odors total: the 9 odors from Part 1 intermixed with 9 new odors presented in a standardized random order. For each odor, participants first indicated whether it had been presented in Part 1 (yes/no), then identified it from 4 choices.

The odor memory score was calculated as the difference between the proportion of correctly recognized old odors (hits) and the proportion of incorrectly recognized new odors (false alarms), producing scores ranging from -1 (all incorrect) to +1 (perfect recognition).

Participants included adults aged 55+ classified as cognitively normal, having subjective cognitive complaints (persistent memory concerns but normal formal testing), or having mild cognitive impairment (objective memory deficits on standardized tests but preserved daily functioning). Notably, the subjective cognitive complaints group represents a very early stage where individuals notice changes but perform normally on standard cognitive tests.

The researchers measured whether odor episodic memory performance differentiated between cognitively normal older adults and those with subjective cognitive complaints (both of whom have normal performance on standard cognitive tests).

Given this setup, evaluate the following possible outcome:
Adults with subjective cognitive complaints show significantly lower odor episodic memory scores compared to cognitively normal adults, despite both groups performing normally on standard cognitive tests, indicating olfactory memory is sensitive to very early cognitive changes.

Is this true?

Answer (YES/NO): NO